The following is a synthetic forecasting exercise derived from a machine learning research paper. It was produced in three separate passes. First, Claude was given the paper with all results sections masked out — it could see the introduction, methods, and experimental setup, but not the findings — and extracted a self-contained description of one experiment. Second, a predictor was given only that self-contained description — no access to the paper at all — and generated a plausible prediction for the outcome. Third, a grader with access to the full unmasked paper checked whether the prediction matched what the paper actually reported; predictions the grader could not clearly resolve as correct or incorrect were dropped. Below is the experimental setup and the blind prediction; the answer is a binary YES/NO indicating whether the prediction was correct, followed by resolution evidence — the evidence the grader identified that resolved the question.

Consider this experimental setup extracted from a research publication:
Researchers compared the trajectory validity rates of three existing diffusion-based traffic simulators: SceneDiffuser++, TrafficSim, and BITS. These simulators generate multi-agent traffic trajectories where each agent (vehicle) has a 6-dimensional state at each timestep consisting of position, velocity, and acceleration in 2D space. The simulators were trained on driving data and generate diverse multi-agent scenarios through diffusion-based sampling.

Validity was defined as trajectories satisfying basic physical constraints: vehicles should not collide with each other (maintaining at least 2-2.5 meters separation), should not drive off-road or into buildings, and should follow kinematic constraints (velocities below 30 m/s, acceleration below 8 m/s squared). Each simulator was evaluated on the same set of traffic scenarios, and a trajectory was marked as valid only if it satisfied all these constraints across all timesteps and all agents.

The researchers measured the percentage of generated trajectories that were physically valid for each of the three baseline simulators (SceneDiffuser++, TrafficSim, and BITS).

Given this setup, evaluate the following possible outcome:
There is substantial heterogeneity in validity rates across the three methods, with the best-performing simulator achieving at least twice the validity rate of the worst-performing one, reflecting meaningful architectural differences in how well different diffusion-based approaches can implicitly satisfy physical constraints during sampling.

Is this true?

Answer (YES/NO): NO